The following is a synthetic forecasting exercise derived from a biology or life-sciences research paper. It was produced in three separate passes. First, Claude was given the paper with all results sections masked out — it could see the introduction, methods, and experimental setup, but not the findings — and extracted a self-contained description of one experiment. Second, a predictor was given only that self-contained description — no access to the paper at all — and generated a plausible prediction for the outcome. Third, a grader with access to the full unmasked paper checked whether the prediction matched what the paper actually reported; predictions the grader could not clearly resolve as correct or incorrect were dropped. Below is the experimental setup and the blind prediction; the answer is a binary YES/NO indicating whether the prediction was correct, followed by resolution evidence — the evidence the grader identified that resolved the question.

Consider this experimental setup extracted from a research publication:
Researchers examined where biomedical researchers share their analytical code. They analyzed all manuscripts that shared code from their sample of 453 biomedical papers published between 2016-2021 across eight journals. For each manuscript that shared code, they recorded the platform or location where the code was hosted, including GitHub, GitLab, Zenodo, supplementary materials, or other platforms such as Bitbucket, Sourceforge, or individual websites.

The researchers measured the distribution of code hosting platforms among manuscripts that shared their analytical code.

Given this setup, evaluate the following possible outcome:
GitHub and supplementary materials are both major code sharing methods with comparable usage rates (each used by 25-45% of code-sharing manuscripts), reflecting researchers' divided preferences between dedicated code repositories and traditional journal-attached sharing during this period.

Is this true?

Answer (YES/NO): NO